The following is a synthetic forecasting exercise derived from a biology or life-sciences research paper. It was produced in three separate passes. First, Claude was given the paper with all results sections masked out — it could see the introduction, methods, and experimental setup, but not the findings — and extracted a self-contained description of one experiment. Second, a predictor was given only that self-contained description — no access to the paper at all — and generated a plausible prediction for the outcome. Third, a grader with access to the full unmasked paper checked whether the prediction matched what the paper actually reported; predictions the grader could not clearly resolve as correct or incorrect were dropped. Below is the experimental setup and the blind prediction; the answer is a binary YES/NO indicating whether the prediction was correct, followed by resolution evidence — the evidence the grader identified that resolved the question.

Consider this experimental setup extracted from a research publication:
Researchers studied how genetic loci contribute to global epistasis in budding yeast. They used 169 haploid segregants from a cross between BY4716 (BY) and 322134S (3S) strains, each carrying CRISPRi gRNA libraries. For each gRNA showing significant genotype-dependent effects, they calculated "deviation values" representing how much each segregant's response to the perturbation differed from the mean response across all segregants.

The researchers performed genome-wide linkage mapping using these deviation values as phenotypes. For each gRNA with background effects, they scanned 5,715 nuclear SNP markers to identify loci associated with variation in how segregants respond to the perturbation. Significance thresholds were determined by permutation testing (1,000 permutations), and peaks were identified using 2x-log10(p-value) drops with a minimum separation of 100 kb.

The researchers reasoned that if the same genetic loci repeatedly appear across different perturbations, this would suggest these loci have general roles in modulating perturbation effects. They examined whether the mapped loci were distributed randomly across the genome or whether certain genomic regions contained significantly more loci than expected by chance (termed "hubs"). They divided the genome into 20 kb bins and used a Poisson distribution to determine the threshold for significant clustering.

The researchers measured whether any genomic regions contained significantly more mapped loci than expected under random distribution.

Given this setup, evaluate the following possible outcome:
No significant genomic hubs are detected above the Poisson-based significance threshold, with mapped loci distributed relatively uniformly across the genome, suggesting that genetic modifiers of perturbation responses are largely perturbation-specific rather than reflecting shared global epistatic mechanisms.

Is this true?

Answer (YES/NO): NO